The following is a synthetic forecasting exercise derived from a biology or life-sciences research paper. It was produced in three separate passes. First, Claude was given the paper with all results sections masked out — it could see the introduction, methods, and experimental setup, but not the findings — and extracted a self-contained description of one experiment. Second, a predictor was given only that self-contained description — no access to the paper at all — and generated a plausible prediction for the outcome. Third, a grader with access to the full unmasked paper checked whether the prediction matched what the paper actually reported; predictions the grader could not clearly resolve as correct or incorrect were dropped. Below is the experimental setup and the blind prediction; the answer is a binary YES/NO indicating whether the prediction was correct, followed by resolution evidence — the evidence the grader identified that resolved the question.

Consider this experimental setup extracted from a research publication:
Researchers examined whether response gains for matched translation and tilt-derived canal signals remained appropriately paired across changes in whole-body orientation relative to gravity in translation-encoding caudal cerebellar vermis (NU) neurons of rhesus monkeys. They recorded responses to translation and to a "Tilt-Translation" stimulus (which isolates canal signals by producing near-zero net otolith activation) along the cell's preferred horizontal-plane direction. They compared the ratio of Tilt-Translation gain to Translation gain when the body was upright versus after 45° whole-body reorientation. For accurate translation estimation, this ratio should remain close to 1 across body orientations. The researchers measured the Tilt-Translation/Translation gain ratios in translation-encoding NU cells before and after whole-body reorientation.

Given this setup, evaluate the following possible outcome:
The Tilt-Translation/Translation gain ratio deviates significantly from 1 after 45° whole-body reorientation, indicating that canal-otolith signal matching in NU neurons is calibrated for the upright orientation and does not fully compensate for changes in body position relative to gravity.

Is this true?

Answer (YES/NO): NO